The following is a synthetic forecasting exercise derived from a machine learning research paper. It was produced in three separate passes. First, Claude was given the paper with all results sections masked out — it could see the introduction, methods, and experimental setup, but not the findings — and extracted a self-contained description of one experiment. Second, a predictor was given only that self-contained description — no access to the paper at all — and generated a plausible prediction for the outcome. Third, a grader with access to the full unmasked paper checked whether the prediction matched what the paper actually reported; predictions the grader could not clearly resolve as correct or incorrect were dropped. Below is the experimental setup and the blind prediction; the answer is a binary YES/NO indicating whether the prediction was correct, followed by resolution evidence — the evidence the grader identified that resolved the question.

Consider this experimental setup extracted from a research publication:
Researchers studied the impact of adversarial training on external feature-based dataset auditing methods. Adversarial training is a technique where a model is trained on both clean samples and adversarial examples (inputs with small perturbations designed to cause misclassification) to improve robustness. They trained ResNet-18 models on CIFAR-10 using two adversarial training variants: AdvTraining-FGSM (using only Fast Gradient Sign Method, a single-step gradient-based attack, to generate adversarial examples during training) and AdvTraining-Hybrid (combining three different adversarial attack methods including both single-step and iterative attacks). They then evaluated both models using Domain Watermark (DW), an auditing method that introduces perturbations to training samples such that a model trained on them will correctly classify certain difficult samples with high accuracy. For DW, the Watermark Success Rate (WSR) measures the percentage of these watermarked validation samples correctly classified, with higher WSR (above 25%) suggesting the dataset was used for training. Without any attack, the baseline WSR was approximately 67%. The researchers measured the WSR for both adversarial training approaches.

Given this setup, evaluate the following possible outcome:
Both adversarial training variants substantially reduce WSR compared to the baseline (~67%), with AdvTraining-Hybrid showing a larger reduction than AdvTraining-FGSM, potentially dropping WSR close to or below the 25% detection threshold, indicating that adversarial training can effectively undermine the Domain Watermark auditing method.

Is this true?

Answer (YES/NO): YES